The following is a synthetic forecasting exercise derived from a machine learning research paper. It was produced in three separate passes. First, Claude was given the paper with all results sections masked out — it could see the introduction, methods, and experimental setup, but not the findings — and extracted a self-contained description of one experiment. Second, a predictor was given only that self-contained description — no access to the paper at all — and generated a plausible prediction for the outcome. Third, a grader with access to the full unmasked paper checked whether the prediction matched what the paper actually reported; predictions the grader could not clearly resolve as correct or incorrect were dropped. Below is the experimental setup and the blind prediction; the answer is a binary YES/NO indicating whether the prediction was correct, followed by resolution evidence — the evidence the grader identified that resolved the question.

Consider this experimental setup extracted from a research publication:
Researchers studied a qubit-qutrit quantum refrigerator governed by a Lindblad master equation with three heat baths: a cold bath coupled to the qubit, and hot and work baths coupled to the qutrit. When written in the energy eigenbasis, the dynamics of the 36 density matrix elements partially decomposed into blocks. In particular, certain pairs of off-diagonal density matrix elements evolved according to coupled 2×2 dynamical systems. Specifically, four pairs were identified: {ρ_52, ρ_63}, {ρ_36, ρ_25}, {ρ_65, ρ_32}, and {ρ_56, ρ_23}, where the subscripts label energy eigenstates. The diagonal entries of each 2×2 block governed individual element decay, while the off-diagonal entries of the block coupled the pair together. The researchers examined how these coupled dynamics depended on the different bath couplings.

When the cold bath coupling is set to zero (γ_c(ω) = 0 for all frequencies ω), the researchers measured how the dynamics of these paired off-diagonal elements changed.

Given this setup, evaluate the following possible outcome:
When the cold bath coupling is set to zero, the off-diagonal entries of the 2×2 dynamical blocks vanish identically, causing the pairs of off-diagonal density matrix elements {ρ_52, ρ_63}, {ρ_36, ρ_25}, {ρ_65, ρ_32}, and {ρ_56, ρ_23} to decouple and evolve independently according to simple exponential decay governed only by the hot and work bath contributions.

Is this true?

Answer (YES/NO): YES